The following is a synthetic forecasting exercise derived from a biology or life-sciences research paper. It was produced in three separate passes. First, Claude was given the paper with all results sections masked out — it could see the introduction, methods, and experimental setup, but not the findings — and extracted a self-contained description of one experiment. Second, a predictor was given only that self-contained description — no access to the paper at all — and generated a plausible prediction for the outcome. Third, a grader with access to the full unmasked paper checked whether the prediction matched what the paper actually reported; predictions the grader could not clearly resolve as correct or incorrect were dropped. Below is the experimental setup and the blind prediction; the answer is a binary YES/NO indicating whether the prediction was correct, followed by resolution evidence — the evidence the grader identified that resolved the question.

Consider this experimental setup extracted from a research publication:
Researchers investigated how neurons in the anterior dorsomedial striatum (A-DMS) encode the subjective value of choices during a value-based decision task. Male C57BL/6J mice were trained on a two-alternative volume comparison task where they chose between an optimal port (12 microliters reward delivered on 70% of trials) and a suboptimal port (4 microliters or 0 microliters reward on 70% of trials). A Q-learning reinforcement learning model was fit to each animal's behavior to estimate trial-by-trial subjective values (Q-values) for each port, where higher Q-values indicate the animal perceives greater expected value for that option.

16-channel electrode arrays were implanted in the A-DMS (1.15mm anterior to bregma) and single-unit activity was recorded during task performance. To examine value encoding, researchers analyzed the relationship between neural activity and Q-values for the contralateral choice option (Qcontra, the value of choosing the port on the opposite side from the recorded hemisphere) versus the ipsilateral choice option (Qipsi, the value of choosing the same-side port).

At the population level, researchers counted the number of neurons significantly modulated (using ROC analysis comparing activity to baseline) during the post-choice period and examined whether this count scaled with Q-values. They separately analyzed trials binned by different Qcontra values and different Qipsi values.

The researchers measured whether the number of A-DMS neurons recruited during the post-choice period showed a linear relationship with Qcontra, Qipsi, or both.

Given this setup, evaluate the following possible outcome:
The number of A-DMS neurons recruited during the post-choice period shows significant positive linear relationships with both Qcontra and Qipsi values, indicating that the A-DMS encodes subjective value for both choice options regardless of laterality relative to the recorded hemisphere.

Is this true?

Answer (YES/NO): NO